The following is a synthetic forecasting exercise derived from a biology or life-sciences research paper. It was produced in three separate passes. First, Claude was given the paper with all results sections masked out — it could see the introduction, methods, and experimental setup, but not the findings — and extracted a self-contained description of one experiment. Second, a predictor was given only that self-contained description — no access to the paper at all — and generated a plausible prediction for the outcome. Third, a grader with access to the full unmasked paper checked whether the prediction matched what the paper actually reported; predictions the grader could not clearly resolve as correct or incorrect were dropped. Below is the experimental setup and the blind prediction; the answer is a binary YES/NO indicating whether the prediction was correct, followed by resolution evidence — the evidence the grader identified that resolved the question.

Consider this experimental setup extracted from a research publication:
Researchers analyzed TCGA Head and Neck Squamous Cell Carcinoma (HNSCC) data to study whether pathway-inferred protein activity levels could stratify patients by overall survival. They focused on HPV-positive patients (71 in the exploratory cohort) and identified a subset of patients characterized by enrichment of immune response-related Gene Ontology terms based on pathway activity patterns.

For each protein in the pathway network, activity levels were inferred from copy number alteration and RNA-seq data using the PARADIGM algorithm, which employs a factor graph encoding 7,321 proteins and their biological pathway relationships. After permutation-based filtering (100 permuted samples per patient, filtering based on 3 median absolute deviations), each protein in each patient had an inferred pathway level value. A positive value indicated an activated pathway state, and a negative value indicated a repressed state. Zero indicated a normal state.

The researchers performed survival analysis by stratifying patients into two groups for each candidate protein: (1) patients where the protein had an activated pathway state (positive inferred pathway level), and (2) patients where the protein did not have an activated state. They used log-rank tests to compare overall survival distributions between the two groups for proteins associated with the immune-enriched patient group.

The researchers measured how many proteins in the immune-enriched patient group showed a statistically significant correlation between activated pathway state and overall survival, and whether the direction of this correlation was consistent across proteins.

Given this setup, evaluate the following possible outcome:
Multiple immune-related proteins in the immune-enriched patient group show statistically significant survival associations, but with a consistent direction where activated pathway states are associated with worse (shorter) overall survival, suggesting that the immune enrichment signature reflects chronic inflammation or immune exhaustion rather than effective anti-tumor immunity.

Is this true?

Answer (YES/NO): NO